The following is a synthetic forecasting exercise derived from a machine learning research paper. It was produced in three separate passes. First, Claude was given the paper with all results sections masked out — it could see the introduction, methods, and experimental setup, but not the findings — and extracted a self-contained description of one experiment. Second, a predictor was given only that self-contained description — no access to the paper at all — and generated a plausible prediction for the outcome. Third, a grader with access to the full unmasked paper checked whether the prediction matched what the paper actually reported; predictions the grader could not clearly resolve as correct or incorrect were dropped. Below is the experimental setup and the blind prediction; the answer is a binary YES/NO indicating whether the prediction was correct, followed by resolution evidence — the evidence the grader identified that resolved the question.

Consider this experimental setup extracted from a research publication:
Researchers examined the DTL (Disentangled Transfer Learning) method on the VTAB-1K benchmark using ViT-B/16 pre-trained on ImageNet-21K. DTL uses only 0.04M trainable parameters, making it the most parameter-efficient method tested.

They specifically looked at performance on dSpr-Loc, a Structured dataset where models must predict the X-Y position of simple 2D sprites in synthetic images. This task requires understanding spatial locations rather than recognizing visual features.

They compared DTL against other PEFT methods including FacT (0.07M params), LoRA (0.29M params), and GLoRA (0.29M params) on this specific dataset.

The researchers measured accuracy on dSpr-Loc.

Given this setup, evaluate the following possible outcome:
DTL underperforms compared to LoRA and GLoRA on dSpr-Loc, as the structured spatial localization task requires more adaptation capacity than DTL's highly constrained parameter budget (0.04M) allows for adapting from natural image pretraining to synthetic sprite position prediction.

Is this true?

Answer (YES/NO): NO